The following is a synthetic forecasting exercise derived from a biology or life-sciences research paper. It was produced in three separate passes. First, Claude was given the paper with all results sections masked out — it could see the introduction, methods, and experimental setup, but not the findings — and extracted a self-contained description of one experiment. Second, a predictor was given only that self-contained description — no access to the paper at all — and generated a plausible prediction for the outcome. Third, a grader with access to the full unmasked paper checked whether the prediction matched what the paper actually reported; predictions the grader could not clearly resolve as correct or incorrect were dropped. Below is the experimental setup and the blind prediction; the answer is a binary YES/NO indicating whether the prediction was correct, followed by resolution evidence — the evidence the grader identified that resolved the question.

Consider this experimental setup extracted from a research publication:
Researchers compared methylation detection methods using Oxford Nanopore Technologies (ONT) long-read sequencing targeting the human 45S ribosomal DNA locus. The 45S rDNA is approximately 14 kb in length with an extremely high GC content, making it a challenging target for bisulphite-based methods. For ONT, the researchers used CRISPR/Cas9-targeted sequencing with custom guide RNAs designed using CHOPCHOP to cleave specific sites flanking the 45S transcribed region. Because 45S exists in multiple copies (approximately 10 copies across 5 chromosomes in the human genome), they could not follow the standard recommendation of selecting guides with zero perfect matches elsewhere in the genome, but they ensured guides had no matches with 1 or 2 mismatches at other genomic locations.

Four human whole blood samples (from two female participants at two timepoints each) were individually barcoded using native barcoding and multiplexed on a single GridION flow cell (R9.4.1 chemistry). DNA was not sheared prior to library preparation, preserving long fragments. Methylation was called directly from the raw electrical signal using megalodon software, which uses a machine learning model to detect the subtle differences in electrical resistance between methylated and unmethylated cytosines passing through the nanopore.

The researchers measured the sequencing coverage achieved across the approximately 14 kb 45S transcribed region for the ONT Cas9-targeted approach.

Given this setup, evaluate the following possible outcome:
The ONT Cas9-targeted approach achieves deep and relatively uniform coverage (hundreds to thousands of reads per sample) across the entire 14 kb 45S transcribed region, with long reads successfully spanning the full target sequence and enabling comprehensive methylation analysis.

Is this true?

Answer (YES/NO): NO